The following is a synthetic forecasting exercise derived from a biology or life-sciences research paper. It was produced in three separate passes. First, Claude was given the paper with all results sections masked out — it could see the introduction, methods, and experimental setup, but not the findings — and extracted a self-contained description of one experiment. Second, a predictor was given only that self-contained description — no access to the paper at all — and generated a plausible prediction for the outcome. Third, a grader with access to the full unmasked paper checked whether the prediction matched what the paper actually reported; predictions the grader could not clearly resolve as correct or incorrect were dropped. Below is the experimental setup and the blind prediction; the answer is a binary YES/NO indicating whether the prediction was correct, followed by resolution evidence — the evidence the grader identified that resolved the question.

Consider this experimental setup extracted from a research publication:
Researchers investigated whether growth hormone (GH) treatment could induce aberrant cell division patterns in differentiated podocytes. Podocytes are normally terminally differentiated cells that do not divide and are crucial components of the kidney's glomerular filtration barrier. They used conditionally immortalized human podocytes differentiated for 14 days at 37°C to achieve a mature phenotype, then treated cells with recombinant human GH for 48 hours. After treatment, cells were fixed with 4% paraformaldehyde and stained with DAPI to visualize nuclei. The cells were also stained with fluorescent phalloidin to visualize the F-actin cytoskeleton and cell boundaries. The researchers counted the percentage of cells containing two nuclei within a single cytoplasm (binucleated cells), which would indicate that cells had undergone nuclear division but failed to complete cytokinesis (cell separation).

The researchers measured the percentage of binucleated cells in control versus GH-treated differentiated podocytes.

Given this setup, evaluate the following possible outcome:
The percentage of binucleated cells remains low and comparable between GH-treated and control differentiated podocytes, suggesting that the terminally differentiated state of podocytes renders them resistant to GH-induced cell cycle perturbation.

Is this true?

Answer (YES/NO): NO